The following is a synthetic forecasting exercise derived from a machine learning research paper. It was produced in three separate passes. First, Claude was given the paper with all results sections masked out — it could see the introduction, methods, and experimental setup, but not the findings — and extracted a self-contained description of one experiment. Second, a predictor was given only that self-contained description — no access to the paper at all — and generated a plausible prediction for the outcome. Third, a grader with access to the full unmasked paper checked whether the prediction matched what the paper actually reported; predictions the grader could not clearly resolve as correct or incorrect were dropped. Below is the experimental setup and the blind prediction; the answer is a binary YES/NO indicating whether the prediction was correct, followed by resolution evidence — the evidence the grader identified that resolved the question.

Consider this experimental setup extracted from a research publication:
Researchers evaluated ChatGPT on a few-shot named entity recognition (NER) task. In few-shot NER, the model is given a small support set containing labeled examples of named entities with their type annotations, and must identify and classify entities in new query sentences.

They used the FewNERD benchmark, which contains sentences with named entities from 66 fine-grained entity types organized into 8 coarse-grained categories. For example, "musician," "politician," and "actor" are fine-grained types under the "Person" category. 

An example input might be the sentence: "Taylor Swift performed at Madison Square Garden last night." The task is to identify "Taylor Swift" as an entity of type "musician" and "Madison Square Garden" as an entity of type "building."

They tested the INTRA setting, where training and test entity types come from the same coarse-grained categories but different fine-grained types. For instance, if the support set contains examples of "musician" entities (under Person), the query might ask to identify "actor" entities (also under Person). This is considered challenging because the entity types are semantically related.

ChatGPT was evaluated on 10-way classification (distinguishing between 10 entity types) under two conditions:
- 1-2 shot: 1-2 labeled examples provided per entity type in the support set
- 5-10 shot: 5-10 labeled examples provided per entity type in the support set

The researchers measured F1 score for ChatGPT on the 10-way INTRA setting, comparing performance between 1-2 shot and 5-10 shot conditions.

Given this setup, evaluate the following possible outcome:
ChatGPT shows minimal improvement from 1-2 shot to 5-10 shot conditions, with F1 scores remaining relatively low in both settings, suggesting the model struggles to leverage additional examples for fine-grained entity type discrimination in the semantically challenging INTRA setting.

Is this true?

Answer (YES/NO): NO